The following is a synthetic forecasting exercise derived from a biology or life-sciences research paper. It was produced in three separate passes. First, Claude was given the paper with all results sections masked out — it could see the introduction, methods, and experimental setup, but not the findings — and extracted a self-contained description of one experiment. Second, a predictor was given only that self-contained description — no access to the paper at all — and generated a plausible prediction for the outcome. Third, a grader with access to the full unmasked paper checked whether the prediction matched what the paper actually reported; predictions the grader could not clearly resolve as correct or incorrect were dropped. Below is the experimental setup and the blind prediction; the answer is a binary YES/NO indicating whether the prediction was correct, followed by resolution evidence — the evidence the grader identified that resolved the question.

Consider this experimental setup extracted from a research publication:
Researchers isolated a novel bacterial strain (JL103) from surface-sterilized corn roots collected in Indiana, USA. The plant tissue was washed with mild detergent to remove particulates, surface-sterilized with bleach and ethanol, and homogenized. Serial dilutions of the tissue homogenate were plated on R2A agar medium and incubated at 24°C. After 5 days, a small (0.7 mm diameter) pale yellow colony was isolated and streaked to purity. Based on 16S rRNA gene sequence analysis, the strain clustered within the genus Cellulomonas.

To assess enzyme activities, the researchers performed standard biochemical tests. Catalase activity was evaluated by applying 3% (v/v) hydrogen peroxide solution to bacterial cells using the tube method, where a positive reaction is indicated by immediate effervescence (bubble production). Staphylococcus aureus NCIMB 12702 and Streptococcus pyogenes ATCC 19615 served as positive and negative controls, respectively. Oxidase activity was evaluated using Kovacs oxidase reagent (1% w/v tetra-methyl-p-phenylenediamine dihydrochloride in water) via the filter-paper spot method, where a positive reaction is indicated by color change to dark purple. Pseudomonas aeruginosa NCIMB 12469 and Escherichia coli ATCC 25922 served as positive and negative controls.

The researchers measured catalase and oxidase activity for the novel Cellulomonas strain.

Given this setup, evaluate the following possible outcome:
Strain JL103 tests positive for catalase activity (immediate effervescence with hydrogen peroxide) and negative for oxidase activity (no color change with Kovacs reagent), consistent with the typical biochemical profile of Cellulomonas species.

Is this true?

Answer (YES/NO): NO